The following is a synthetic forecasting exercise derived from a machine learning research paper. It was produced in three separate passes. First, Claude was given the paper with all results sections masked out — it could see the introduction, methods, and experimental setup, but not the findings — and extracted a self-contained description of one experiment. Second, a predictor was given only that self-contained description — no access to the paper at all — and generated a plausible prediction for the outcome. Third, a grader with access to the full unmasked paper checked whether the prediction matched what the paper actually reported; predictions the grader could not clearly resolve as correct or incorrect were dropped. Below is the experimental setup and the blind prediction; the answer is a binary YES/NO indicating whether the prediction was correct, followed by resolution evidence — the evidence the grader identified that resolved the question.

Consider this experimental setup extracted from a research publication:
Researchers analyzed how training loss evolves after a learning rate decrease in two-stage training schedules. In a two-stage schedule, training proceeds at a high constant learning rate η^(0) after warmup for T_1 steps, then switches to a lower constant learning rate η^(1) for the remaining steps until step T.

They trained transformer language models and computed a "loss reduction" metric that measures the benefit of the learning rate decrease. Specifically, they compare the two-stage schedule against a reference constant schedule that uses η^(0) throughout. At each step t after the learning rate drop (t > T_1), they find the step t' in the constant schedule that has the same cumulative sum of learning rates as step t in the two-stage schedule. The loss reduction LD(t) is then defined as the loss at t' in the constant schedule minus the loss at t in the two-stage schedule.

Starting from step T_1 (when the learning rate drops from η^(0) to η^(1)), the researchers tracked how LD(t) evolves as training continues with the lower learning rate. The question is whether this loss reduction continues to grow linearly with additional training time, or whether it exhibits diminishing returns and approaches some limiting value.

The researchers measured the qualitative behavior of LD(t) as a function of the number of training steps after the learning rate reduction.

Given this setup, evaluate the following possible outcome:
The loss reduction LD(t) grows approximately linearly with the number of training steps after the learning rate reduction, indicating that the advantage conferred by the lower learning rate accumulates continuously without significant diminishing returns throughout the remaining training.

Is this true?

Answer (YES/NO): NO